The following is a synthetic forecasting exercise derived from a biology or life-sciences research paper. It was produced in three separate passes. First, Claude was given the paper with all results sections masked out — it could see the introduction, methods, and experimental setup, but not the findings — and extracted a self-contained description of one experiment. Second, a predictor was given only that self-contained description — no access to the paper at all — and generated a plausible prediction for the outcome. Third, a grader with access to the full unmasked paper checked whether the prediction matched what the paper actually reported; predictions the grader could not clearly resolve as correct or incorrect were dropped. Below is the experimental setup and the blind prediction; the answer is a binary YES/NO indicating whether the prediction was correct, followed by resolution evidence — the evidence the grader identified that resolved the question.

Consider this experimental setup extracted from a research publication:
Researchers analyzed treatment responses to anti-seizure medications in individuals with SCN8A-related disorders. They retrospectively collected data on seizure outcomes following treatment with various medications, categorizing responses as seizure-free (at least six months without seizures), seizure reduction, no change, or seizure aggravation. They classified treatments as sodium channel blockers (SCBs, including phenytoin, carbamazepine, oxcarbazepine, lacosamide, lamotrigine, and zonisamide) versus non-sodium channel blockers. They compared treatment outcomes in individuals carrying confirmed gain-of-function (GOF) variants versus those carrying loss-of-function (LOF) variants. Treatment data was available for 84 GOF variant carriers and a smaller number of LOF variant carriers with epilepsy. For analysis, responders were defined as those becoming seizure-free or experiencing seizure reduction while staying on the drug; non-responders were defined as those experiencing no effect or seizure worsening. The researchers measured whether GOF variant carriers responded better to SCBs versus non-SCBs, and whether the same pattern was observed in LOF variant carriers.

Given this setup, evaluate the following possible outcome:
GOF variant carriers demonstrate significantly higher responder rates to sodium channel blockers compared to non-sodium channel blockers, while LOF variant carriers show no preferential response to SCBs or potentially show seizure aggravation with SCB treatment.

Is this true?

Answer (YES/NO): YES